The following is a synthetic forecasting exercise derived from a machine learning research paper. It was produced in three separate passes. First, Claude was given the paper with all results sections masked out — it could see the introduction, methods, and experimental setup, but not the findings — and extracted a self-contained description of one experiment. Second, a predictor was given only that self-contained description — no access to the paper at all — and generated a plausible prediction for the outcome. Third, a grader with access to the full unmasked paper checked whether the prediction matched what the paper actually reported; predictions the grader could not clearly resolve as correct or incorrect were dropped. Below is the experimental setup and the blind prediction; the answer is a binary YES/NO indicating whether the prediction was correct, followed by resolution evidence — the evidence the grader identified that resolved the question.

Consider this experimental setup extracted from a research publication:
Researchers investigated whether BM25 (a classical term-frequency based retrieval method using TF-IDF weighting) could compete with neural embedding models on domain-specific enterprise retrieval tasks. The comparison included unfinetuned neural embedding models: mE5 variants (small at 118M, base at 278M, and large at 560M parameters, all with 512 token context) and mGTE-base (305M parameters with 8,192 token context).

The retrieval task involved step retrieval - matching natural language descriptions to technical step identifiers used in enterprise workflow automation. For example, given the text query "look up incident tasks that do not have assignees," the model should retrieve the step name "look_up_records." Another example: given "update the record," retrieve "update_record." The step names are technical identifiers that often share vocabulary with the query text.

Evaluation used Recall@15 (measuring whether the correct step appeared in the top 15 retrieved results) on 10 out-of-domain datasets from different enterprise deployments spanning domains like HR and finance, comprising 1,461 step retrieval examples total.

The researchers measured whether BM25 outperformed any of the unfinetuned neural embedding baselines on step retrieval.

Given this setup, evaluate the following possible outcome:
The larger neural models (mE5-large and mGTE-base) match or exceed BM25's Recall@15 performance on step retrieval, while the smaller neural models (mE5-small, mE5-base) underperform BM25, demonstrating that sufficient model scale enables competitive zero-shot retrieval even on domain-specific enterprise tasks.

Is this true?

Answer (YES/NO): NO